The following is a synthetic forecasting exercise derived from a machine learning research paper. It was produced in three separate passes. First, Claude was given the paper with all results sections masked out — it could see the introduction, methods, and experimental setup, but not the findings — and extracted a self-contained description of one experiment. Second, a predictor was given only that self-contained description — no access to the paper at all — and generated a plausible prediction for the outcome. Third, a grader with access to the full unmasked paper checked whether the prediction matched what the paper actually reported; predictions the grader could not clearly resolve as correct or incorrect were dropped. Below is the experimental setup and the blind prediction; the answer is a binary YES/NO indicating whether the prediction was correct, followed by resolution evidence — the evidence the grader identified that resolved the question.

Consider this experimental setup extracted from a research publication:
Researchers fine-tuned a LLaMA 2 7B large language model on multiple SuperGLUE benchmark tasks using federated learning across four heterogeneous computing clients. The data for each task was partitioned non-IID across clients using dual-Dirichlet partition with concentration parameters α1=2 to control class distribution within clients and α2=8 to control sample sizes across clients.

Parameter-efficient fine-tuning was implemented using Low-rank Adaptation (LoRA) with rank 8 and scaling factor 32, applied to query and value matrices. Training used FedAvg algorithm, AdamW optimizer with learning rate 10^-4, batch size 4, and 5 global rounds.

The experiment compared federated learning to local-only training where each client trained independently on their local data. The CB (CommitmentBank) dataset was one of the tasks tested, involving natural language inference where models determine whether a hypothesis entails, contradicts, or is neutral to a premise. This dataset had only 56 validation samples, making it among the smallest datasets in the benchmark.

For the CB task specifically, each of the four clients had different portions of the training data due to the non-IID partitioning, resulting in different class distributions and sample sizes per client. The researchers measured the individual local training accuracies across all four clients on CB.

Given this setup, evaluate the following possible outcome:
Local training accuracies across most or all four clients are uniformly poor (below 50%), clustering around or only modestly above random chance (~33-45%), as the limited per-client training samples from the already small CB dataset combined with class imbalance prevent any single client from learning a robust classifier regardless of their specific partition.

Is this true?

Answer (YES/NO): NO